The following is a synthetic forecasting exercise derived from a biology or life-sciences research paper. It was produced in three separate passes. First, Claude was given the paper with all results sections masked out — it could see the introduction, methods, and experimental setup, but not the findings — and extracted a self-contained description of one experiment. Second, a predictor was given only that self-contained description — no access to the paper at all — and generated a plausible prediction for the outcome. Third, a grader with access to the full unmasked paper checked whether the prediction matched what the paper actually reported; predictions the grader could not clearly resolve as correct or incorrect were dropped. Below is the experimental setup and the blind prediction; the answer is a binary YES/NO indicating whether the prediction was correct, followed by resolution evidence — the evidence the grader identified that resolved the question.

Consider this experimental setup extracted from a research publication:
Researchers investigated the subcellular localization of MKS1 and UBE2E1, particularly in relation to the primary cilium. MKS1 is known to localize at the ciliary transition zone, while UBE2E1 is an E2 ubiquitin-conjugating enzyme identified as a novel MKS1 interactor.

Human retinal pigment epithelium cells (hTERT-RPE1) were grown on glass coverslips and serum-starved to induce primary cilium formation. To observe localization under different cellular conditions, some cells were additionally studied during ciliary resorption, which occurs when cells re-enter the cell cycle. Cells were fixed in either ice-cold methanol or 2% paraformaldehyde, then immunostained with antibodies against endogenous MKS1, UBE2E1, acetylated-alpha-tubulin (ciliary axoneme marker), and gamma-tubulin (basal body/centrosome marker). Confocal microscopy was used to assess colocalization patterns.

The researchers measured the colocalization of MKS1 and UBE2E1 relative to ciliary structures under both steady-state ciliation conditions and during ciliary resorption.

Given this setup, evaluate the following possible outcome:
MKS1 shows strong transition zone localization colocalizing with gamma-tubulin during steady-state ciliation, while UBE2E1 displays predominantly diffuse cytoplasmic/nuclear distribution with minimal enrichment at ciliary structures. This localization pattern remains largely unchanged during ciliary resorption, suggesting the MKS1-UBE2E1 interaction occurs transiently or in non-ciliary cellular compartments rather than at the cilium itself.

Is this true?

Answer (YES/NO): NO